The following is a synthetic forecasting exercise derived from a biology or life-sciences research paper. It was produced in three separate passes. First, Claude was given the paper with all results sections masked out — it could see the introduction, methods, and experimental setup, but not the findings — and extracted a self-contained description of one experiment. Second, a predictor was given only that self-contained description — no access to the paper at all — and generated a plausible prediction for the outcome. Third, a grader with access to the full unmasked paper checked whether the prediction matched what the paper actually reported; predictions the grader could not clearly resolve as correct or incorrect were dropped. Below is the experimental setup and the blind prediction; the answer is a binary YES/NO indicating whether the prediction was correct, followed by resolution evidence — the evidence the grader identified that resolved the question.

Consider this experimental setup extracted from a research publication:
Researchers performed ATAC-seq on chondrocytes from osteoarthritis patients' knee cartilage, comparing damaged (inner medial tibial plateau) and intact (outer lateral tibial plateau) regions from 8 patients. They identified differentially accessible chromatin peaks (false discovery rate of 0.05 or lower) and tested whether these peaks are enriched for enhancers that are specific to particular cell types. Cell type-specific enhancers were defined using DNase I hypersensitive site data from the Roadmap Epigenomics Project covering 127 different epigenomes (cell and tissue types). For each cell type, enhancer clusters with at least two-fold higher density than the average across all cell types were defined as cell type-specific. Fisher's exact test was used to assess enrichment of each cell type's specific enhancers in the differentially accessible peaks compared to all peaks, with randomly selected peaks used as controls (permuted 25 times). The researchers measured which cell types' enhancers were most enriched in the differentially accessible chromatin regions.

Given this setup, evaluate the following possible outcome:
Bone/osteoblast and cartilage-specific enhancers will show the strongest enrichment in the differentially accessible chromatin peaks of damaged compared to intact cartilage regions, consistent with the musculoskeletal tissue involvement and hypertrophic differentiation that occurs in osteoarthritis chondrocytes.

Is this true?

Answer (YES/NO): YES